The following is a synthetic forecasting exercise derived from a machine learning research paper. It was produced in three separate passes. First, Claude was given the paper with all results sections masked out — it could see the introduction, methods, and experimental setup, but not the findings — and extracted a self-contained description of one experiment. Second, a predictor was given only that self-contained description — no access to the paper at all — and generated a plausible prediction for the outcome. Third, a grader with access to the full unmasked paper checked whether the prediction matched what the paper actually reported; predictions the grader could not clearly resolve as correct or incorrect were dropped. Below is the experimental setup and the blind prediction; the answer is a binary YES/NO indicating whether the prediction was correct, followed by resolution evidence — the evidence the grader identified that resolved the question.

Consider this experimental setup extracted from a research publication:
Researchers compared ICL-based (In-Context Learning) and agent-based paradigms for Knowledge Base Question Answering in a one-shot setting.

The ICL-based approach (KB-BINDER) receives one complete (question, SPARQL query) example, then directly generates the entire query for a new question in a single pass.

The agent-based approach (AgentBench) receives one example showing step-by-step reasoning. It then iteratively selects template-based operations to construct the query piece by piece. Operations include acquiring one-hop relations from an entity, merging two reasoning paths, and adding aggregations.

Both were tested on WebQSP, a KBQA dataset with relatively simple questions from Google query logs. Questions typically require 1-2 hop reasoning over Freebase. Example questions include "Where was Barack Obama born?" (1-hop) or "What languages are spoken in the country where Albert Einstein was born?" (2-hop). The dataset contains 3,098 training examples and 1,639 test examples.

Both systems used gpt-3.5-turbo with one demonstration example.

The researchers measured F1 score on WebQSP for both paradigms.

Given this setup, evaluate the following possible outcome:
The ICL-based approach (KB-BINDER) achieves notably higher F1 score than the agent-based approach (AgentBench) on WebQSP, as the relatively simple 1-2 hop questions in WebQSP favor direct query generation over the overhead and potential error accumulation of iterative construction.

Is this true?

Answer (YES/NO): NO